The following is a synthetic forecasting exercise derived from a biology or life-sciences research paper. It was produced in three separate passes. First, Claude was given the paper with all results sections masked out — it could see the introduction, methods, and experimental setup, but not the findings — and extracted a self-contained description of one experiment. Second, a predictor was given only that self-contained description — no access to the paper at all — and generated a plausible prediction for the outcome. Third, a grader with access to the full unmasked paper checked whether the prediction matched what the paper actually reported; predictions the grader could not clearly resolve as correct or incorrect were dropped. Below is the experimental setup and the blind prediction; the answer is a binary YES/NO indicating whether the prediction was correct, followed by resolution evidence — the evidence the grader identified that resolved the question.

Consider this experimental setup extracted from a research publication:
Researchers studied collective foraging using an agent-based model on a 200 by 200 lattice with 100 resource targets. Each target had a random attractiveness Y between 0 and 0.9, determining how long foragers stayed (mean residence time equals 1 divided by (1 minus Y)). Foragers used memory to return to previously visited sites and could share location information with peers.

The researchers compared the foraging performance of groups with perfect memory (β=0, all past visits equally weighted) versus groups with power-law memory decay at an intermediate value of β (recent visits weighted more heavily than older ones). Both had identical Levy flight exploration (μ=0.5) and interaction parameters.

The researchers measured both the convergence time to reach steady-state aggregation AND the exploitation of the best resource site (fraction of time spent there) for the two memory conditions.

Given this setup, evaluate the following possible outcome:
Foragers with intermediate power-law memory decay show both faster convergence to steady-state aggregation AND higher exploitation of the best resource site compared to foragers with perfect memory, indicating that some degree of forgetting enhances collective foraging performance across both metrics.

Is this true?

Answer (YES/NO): YES